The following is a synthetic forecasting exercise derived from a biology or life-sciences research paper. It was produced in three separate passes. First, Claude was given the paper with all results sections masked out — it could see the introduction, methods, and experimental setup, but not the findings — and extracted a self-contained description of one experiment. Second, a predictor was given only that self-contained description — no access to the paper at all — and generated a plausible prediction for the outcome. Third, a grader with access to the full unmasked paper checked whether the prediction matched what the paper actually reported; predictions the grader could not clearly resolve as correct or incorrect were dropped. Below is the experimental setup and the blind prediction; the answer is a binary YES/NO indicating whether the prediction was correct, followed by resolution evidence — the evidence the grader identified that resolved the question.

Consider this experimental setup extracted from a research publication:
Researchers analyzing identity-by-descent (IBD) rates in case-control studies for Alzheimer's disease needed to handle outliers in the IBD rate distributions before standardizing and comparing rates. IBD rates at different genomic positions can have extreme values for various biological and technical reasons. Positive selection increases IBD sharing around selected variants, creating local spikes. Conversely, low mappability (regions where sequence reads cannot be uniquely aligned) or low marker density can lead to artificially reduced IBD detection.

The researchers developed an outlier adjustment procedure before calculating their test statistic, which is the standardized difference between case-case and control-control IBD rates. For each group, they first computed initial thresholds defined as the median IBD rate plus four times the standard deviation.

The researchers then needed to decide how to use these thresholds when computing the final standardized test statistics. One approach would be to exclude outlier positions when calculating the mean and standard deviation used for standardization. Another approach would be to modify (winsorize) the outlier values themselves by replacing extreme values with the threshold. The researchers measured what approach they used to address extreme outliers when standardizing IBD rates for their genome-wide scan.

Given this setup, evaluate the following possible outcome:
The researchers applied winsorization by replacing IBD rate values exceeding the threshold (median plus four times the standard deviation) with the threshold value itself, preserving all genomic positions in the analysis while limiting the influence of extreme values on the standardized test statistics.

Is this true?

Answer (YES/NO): NO